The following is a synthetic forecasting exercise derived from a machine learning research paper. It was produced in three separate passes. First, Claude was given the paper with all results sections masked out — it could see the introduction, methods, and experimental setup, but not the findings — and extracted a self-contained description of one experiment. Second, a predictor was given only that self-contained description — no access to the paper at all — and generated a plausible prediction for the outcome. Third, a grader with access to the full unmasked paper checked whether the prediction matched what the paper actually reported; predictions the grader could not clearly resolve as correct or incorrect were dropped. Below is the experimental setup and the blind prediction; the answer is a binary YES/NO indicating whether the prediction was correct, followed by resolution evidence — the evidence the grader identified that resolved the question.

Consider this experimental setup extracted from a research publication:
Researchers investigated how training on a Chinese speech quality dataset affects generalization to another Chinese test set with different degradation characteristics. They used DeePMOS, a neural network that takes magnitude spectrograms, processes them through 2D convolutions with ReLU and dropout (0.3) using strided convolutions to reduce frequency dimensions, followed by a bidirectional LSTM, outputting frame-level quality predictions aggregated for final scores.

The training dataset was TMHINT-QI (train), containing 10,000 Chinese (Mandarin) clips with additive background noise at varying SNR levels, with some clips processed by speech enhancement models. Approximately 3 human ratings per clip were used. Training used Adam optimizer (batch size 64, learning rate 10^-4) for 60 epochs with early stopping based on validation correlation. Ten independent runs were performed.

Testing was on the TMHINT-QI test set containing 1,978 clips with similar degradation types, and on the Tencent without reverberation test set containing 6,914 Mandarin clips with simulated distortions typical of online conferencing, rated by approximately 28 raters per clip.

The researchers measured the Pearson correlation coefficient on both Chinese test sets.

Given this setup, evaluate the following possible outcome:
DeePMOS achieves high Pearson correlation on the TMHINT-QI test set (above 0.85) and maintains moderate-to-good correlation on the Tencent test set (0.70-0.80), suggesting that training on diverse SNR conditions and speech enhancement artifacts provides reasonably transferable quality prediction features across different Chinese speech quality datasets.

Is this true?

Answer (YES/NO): NO